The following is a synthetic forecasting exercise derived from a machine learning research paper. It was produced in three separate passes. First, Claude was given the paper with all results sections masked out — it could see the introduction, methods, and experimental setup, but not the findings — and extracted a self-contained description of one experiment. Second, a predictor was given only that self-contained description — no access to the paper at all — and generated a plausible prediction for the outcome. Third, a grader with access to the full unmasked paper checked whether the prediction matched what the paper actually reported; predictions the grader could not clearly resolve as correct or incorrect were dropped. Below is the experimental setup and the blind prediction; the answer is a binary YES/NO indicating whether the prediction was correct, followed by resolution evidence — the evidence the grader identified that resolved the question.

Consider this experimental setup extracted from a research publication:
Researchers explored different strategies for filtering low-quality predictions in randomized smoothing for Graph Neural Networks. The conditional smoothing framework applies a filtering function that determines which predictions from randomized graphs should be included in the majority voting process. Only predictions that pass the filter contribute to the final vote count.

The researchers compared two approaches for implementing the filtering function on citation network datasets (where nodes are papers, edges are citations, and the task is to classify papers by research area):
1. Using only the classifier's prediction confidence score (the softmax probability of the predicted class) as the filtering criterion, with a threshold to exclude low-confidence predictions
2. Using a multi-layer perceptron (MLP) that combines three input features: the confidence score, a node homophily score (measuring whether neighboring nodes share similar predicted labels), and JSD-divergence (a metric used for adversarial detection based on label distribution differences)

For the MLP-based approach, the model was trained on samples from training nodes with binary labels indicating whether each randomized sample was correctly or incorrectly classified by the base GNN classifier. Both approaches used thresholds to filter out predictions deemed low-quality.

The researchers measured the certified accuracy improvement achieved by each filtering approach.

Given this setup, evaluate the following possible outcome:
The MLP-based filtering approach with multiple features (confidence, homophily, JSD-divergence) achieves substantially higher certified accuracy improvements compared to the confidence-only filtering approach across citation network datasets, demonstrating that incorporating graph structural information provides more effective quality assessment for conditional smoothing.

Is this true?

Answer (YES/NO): NO